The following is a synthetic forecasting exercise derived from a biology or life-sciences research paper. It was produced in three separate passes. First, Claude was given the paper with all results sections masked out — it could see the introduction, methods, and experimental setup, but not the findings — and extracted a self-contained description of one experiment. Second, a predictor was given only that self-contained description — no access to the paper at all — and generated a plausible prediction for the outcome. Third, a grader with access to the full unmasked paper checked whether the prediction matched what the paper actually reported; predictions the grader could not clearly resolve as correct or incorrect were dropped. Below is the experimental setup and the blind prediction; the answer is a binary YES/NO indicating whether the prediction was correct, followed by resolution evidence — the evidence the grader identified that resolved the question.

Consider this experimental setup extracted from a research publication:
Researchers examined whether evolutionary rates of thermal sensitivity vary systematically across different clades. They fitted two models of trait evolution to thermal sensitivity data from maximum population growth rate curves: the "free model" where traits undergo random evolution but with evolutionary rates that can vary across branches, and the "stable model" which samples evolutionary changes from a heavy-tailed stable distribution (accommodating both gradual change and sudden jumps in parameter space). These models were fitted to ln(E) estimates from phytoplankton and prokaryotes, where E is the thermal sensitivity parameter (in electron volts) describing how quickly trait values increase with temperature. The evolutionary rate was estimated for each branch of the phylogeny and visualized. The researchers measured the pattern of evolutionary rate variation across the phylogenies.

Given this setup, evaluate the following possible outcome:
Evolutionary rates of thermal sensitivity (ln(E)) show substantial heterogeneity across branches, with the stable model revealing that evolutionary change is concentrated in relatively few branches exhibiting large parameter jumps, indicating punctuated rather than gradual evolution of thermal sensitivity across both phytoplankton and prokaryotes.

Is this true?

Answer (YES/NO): YES